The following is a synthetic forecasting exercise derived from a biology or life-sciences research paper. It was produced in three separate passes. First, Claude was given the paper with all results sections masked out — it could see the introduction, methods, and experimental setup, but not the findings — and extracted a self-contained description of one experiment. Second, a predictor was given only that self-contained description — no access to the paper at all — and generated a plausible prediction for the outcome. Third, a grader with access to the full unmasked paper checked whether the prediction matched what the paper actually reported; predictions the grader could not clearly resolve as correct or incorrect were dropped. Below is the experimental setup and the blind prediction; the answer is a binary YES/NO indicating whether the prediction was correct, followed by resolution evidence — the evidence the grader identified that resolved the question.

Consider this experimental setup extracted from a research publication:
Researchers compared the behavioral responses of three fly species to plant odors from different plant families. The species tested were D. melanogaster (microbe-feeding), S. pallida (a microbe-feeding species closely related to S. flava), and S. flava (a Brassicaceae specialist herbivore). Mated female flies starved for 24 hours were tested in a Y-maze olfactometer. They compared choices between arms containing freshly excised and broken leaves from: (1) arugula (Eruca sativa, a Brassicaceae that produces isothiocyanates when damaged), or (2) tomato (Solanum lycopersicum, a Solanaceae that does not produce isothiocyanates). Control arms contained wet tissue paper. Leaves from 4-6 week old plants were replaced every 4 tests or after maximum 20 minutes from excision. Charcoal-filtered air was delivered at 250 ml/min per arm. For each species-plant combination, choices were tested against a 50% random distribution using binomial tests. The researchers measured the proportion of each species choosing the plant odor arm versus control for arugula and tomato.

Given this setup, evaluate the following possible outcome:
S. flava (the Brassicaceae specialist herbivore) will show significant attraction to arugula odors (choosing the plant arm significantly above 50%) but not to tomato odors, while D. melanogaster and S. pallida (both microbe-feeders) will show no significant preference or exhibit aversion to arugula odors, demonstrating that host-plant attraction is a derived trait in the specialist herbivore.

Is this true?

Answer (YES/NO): YES